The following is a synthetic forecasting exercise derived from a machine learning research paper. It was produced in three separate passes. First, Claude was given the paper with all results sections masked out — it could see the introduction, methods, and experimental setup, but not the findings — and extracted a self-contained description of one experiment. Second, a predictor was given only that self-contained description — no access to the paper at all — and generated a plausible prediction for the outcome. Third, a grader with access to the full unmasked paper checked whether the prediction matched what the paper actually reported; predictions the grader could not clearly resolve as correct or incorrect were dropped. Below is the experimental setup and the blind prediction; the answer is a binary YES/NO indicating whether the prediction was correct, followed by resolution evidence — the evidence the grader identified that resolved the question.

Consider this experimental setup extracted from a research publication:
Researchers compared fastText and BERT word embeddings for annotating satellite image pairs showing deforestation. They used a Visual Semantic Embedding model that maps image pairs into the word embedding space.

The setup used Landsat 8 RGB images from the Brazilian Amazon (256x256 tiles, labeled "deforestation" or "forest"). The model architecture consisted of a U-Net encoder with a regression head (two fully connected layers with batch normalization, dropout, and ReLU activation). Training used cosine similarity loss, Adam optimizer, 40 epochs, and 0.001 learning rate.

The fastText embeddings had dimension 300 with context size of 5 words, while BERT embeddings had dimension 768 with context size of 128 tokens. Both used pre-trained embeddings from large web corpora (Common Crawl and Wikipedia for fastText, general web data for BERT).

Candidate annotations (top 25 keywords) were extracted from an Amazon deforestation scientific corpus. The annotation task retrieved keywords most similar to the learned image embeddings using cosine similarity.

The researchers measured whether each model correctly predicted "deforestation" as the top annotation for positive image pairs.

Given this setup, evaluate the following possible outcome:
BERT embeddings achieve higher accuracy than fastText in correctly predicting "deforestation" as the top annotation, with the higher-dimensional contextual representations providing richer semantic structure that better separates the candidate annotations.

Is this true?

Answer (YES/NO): NO